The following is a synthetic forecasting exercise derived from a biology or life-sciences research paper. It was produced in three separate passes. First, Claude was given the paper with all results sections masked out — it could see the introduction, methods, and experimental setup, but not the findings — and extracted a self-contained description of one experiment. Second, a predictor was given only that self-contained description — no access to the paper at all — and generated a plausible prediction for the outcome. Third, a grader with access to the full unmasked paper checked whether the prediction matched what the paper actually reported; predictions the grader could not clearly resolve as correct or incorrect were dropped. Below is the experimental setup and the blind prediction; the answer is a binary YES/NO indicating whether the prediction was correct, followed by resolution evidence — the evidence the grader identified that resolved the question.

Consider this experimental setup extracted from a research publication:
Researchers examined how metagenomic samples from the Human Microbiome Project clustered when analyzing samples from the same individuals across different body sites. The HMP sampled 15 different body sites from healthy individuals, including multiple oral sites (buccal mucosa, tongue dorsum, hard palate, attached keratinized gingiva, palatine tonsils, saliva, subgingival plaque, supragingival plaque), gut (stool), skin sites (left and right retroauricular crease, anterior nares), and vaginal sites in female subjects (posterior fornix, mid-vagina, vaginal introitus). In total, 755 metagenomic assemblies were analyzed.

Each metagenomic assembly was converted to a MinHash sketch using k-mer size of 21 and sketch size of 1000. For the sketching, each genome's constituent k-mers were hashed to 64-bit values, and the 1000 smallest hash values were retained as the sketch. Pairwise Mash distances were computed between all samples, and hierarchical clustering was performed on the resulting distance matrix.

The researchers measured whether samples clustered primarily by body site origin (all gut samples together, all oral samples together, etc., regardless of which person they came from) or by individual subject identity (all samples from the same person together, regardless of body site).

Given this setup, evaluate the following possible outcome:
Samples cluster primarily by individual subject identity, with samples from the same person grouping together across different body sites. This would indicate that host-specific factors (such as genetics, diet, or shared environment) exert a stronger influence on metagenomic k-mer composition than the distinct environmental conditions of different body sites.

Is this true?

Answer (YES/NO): NO